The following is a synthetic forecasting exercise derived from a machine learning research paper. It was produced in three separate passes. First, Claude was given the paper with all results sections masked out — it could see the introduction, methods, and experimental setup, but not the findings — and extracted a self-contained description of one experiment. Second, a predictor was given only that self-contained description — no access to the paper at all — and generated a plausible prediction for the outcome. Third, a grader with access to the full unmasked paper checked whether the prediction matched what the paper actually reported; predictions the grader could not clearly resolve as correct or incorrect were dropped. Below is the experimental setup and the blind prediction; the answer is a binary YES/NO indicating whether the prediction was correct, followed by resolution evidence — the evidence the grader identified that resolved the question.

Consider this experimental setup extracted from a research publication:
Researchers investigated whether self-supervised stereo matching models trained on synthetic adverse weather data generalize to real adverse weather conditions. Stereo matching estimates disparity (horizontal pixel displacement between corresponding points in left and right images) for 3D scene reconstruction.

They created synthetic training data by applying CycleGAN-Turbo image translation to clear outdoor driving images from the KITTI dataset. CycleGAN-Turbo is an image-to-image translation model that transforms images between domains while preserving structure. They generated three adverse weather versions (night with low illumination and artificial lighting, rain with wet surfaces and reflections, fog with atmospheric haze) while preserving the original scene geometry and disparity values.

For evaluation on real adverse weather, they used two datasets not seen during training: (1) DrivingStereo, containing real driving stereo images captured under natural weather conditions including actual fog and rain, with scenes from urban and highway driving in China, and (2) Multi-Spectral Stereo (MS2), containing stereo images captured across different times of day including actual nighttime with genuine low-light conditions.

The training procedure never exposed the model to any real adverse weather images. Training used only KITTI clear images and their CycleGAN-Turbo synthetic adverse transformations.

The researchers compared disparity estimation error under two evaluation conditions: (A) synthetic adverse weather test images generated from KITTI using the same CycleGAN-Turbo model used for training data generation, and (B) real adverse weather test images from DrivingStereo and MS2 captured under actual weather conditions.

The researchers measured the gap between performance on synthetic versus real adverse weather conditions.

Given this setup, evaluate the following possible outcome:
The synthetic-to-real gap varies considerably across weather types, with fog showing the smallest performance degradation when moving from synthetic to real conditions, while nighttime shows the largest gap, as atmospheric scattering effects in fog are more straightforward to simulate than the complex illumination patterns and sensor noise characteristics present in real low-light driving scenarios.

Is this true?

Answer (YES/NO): NO